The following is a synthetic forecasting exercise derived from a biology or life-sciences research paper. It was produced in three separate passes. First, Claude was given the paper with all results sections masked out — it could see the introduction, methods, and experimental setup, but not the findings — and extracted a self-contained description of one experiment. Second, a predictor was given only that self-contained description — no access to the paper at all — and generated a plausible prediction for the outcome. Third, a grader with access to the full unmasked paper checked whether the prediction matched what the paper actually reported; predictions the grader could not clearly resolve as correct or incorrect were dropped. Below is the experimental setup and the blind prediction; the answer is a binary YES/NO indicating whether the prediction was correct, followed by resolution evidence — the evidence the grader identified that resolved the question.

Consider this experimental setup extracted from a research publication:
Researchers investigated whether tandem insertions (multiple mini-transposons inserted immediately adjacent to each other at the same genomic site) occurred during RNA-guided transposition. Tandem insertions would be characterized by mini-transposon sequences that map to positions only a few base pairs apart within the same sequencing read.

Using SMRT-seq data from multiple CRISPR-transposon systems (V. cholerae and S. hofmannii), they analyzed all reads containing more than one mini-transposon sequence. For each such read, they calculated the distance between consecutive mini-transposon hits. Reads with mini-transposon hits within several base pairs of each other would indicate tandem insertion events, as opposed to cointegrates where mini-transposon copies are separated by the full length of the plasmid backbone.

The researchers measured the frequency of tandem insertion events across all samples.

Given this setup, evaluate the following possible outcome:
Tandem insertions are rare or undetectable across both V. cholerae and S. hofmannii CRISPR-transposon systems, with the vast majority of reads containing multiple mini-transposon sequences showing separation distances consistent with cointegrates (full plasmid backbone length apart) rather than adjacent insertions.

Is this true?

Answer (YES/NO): YES